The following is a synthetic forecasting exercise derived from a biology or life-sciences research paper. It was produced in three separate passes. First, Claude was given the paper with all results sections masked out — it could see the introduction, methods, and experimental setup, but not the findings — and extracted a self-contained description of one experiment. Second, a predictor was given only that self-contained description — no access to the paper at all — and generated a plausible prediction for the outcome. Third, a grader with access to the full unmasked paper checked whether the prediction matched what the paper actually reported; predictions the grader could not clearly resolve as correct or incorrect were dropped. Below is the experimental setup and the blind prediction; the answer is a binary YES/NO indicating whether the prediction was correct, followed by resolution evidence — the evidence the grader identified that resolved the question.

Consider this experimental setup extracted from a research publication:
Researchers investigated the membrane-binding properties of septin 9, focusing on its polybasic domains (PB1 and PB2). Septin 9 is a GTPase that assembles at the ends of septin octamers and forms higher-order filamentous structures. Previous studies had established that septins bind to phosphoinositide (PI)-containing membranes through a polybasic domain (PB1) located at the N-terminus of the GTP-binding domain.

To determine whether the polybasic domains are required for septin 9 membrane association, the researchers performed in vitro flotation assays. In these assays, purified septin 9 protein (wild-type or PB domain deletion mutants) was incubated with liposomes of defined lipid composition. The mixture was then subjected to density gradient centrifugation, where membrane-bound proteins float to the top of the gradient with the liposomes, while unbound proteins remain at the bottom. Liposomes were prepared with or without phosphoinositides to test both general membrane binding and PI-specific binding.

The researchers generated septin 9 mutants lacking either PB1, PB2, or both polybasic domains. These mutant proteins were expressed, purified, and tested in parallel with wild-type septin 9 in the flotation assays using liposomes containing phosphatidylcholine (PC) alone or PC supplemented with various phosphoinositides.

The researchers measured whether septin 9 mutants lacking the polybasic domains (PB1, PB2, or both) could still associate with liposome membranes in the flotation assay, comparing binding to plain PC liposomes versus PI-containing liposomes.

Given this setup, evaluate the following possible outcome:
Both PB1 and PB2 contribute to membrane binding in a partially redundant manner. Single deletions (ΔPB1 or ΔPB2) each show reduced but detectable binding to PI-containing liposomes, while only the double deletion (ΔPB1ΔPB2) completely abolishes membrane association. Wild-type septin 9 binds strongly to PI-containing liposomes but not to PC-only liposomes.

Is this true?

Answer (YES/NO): NO